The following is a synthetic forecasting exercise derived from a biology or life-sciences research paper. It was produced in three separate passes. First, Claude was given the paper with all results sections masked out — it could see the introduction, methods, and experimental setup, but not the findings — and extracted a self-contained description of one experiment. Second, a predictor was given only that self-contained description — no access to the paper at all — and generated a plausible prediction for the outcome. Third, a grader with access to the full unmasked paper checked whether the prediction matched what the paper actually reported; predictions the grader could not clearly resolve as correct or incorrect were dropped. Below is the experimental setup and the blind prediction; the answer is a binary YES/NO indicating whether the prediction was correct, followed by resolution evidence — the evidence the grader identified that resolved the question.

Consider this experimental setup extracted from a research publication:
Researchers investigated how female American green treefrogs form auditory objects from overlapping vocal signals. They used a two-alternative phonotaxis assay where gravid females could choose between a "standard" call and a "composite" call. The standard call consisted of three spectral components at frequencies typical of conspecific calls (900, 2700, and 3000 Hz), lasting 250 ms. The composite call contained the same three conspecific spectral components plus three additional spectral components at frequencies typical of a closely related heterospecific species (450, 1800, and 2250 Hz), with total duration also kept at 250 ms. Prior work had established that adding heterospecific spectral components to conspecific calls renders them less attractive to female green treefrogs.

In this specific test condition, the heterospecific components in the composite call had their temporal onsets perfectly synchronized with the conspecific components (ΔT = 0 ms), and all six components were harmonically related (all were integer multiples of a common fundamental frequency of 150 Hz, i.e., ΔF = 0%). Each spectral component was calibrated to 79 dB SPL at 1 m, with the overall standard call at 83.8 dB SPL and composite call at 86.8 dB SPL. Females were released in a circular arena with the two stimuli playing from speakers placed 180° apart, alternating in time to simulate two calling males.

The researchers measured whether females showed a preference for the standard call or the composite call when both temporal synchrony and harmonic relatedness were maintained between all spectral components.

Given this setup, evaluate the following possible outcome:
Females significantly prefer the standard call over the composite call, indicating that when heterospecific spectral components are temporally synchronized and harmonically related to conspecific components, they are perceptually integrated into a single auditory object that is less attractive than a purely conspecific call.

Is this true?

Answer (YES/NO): YES